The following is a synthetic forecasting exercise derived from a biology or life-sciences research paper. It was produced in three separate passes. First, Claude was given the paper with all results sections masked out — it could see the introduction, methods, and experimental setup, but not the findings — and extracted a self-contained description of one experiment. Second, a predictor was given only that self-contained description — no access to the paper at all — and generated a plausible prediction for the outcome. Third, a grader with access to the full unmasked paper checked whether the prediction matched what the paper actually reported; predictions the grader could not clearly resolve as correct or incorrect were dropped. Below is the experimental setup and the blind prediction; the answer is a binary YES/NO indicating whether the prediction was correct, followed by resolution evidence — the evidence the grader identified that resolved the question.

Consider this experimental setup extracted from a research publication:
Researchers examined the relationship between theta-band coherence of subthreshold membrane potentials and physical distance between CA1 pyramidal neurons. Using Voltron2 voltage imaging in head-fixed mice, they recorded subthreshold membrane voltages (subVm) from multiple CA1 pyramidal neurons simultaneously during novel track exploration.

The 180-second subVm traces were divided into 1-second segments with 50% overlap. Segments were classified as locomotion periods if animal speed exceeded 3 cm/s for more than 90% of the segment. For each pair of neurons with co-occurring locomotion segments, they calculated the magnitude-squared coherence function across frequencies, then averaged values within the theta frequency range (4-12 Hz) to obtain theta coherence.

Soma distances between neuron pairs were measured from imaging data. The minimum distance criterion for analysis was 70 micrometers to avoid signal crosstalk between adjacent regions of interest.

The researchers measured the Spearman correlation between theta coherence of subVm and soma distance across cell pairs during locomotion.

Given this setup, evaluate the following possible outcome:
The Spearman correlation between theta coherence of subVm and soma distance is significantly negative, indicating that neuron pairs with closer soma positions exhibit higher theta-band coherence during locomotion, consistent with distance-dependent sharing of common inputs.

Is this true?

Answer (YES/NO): YES